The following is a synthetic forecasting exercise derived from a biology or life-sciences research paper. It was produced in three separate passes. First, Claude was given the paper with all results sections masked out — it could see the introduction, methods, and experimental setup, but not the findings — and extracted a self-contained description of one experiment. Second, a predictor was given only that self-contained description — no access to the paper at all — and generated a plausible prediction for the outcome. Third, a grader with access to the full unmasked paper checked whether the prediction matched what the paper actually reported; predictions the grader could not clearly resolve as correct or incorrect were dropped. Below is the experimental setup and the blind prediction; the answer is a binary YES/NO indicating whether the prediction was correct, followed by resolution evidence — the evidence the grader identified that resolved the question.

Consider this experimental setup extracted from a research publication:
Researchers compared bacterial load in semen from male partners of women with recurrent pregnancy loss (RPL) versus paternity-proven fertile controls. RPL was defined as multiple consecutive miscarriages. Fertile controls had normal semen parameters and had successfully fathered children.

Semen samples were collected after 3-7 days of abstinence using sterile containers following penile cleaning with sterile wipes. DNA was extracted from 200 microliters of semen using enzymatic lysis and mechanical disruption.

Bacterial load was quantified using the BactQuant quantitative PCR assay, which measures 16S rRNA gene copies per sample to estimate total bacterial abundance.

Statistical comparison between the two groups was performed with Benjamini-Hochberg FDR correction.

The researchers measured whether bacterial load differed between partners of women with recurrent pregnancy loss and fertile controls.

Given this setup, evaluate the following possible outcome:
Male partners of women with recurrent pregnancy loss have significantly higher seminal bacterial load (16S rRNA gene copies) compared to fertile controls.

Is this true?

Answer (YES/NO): NO